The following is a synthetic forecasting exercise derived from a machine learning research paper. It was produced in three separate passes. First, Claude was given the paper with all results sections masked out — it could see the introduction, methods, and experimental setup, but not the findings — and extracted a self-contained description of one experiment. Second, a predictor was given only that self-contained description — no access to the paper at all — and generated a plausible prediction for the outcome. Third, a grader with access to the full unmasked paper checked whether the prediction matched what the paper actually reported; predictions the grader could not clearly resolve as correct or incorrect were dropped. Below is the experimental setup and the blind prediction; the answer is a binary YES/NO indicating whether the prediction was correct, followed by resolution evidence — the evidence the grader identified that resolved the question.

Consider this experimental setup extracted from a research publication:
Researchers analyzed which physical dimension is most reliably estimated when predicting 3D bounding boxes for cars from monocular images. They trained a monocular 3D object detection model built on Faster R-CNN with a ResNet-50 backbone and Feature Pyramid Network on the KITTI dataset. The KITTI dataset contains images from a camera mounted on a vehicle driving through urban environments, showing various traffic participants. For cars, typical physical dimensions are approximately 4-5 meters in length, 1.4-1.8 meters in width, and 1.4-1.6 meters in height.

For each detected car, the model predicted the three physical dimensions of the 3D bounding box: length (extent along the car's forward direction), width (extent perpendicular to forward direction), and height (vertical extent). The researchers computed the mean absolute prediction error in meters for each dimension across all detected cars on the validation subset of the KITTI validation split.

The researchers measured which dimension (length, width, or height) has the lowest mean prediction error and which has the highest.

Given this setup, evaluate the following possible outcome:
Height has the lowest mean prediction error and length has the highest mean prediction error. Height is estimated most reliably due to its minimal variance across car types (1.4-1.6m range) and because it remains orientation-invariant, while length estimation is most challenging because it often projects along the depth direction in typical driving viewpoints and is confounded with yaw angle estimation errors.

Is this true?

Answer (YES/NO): NO